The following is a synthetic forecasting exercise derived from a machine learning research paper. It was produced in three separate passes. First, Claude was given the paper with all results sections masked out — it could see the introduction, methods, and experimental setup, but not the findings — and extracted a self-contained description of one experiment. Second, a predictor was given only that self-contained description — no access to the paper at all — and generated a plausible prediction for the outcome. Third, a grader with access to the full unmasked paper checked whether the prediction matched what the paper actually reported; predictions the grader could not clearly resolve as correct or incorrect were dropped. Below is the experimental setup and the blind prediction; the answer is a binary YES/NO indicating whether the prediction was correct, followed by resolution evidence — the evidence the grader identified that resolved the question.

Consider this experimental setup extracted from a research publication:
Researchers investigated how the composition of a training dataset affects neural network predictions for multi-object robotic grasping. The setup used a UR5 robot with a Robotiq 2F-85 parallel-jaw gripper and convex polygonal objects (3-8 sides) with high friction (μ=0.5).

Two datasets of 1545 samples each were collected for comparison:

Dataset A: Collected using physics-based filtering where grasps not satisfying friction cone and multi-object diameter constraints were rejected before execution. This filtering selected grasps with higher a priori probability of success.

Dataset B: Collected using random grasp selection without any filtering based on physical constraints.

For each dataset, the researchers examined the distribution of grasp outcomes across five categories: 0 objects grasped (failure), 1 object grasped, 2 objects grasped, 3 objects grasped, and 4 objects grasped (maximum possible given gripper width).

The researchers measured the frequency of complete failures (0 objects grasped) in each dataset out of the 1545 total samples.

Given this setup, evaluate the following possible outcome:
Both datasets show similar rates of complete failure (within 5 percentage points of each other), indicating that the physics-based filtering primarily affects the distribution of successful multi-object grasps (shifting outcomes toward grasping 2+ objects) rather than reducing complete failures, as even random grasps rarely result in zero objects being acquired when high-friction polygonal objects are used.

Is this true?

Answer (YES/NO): NO